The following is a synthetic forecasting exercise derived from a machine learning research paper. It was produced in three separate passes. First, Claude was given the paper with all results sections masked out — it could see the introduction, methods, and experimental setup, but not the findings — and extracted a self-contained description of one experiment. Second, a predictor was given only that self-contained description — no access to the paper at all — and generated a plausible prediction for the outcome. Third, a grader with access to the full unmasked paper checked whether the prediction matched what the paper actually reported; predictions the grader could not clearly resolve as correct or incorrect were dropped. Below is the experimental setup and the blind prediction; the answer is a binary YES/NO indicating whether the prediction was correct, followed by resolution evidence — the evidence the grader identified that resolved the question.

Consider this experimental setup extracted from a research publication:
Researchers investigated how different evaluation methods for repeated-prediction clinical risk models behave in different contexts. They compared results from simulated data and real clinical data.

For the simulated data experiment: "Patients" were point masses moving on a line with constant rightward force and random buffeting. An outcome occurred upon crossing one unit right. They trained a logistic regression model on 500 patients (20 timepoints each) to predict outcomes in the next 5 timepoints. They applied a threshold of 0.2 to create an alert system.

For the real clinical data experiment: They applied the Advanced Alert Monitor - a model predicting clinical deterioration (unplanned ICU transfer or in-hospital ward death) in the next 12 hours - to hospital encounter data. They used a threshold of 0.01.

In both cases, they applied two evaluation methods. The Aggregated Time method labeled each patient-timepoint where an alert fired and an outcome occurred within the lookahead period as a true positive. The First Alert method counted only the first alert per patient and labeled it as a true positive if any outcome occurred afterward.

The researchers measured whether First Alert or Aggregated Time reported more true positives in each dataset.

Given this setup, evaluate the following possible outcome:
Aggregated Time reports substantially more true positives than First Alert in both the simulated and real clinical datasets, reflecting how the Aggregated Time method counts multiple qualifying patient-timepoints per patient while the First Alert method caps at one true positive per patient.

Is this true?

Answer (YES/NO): NO